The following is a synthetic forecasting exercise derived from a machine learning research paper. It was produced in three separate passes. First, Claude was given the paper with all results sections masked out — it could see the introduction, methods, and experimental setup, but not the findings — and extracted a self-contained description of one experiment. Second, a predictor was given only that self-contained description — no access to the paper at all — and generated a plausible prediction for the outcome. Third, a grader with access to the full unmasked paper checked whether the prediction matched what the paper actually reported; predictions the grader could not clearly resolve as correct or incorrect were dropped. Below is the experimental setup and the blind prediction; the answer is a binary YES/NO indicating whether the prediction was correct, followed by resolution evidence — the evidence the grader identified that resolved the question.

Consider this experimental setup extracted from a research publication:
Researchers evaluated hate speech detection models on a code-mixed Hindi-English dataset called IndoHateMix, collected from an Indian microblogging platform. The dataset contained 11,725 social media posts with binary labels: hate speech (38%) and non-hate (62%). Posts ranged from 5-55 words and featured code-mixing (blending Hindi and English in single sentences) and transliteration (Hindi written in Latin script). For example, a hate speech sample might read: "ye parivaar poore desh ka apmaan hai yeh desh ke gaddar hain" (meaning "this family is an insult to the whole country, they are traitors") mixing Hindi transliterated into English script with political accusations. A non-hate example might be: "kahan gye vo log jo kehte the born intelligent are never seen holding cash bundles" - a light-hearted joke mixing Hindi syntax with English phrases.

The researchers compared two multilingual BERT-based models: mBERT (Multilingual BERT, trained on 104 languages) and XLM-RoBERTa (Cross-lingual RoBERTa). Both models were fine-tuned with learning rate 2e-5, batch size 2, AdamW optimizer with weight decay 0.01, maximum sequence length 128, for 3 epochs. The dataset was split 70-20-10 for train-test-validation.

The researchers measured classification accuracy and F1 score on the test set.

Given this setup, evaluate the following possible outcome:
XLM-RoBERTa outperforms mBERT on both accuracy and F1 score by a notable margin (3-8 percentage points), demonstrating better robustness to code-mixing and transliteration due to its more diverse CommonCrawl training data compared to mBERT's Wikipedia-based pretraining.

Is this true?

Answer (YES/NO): NO